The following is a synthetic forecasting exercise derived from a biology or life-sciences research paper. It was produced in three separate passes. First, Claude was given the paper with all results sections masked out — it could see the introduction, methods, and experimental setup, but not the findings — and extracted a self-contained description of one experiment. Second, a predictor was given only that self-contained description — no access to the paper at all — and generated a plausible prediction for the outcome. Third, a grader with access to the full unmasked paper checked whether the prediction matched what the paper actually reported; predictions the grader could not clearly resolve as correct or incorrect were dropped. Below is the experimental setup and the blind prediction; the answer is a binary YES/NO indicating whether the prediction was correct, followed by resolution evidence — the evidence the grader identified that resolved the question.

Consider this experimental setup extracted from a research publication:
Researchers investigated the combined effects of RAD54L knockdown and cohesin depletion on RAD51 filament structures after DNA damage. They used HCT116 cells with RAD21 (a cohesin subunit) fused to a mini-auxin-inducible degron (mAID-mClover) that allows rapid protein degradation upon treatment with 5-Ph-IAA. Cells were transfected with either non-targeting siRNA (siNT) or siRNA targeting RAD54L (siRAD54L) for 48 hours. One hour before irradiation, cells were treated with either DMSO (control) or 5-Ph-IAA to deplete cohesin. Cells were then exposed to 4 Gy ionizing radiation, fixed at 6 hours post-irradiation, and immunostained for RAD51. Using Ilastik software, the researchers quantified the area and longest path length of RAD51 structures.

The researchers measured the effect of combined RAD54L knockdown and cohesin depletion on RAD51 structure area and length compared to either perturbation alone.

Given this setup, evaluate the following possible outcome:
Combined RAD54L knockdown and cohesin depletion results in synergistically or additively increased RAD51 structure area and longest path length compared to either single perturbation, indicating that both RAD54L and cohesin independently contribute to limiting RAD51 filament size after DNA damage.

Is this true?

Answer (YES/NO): YES